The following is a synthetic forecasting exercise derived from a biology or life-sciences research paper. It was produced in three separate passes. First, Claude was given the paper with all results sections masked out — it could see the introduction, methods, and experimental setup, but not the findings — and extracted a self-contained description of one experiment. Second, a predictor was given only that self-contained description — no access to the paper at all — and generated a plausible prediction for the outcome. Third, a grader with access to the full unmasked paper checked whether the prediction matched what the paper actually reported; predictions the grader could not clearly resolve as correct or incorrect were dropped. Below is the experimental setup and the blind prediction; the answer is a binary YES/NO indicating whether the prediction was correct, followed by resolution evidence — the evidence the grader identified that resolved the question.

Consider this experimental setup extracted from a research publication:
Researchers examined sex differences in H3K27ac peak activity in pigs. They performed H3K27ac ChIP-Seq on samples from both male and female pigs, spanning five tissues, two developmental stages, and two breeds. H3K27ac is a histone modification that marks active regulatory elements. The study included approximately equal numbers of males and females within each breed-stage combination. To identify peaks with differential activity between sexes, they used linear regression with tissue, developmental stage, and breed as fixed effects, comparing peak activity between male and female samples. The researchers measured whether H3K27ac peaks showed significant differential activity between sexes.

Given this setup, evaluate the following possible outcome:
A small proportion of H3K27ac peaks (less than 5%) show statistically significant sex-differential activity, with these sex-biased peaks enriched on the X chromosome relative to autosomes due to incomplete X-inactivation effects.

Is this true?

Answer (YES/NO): NO